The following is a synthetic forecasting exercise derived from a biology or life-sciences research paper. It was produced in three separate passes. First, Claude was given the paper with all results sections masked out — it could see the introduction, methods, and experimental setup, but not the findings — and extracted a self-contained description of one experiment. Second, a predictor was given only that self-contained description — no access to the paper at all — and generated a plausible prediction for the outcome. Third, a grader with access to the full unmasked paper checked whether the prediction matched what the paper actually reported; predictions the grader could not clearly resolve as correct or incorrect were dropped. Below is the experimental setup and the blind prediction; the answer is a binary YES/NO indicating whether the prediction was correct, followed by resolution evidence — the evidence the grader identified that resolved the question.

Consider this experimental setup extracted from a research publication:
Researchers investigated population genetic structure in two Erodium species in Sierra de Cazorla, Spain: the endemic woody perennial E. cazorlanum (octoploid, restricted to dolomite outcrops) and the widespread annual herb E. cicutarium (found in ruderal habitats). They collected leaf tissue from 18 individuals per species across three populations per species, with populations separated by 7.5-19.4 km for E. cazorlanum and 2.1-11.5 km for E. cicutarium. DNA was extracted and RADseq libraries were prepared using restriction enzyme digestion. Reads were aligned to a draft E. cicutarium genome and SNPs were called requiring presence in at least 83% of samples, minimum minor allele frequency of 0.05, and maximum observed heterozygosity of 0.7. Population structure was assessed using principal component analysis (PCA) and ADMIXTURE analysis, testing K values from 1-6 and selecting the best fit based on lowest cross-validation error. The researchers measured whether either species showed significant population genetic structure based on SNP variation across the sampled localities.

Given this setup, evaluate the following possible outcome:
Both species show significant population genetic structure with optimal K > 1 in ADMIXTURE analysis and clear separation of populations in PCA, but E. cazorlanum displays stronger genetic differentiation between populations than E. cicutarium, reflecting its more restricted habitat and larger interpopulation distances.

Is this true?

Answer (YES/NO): NO